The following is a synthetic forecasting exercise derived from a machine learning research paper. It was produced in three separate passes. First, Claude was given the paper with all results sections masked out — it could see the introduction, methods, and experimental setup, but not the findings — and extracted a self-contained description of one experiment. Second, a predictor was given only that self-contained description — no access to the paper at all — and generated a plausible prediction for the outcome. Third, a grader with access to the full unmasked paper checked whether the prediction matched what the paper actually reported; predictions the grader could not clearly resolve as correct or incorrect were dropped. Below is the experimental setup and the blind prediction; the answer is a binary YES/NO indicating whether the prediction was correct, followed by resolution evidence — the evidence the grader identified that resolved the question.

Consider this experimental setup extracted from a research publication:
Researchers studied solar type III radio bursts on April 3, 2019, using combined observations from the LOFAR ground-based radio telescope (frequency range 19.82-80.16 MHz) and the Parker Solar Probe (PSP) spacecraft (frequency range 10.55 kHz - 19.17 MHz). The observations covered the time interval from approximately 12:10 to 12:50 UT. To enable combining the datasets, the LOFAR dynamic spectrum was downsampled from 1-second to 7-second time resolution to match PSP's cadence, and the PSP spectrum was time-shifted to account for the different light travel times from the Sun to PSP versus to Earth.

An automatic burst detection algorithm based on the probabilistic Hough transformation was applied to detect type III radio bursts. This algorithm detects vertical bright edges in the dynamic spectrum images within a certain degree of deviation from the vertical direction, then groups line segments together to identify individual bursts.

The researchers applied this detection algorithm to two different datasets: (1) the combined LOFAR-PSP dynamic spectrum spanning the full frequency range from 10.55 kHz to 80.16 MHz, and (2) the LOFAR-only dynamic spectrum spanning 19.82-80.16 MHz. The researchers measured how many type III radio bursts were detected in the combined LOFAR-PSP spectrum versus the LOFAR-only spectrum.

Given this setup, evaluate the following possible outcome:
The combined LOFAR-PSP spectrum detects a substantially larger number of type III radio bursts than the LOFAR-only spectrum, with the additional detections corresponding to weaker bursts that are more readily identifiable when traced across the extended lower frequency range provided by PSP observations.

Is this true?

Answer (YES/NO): NO